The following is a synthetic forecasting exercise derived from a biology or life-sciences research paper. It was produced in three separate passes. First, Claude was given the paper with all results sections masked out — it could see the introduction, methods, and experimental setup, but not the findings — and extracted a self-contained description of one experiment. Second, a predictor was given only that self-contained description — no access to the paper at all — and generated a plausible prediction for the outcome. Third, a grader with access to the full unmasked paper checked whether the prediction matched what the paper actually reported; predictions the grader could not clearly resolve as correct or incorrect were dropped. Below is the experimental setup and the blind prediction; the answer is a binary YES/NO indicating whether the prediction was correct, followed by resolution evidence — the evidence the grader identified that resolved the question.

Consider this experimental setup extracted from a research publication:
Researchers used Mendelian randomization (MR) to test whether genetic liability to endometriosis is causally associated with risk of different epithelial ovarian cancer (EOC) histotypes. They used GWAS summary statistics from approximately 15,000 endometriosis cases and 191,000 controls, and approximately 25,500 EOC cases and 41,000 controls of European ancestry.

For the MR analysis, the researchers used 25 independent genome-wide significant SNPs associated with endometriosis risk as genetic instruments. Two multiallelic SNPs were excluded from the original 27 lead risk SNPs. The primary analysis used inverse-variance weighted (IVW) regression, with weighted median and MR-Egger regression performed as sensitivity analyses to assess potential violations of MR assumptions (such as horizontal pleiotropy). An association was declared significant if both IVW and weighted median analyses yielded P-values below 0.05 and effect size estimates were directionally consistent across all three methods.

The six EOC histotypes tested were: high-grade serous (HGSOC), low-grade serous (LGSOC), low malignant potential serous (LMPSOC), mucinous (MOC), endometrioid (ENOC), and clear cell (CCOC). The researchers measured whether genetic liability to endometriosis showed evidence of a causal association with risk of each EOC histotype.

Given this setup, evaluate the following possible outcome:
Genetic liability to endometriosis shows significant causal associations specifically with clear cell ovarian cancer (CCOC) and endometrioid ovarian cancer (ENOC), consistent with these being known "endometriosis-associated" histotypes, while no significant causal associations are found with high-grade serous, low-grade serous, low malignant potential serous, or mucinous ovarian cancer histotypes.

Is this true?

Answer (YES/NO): NO